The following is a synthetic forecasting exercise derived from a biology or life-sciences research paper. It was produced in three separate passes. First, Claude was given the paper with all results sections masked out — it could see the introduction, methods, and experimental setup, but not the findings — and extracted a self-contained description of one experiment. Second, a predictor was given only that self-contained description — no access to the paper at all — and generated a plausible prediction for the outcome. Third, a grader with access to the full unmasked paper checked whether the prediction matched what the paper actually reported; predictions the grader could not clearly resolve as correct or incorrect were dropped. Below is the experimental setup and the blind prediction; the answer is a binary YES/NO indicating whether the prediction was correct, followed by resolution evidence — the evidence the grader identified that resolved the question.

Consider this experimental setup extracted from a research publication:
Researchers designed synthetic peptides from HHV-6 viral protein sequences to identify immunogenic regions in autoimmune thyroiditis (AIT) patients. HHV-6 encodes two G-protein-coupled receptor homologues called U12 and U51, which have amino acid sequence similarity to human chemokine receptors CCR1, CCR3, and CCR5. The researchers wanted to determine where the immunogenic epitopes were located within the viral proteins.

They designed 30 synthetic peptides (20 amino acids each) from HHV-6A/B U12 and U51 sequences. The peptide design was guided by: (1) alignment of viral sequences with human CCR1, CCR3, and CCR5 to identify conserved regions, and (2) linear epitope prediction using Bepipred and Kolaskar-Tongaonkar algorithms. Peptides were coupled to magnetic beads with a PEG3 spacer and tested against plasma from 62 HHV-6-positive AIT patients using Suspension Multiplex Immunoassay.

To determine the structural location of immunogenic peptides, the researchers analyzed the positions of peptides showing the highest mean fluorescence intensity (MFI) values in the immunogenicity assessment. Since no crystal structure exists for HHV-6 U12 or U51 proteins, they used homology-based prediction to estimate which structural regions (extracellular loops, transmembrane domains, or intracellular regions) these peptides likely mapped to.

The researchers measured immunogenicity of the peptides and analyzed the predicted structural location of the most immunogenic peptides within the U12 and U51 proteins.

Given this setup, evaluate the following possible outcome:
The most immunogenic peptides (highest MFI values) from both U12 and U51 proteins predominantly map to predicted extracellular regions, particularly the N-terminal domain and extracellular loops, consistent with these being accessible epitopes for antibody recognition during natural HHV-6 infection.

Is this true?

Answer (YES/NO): NO